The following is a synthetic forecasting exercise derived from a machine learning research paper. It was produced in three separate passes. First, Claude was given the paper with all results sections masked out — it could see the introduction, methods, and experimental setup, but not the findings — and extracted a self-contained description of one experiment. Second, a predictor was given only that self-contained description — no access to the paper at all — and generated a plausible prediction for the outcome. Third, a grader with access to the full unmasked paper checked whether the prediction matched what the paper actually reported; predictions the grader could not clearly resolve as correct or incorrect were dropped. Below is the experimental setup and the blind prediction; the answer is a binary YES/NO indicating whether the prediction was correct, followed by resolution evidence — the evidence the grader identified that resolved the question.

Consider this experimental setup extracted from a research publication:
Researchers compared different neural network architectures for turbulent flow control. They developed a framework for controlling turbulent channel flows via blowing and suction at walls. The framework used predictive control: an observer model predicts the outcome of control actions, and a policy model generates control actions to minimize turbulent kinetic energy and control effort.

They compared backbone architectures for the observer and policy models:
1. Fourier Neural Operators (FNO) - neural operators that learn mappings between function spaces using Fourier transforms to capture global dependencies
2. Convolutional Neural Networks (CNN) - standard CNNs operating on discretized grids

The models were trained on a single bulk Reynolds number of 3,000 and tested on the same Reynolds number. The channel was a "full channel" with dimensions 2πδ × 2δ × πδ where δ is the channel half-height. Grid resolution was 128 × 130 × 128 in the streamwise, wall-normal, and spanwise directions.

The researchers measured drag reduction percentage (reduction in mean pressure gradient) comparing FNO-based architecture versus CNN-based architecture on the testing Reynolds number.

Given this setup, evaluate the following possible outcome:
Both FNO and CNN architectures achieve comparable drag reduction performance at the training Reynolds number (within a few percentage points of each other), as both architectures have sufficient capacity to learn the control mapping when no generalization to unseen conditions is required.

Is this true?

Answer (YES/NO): NO